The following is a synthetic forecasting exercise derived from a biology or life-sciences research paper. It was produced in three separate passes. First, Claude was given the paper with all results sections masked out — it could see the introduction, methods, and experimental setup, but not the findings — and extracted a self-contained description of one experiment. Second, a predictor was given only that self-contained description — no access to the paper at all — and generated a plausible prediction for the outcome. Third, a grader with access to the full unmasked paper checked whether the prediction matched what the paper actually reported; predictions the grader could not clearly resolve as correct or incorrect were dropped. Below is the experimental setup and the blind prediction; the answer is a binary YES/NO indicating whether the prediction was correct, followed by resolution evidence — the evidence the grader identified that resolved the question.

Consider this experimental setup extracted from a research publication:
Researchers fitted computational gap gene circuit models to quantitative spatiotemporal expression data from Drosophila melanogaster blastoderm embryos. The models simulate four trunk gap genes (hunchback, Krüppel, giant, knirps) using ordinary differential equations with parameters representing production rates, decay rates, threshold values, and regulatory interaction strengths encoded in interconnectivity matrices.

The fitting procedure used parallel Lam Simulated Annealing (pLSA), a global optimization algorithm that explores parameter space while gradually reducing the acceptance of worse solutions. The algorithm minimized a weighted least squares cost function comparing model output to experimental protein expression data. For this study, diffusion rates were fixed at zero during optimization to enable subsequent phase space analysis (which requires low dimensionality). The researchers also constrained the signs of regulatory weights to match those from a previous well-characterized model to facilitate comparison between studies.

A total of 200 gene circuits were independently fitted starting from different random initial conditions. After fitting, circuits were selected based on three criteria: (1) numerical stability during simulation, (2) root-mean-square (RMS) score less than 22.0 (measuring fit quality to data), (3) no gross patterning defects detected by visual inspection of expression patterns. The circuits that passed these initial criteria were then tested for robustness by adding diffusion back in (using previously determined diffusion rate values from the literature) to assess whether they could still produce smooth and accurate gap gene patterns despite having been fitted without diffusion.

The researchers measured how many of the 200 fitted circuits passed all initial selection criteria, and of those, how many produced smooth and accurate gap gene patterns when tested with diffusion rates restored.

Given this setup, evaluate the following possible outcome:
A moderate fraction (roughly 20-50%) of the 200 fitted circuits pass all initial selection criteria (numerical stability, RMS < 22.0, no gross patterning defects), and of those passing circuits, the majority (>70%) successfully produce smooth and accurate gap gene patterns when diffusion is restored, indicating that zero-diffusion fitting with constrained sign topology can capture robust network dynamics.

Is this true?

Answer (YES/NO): NO